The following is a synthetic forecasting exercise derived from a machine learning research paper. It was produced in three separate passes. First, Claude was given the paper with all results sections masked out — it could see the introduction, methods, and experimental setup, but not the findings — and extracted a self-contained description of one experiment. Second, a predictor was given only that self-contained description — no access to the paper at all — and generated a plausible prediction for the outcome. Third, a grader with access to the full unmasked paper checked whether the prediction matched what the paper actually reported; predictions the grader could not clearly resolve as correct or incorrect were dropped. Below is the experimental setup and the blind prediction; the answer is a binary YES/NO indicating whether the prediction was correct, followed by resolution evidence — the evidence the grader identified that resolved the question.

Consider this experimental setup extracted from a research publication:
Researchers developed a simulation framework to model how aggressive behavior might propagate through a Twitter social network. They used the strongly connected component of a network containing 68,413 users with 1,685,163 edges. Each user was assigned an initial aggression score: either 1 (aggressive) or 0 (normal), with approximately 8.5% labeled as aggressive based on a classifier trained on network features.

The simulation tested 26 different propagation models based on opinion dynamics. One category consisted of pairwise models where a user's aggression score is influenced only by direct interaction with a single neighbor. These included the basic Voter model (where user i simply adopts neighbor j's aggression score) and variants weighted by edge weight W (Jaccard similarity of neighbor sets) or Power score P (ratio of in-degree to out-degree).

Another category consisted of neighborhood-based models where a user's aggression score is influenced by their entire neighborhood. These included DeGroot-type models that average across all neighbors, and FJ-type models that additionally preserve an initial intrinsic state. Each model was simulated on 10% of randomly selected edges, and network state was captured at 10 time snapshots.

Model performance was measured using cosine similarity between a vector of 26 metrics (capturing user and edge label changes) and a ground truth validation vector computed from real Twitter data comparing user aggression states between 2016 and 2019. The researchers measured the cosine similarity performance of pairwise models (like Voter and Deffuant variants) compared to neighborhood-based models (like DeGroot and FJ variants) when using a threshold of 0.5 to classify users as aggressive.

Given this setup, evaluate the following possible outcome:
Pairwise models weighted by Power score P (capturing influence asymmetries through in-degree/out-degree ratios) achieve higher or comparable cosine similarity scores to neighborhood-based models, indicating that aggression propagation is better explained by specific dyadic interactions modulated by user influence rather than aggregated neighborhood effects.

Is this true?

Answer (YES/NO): YES